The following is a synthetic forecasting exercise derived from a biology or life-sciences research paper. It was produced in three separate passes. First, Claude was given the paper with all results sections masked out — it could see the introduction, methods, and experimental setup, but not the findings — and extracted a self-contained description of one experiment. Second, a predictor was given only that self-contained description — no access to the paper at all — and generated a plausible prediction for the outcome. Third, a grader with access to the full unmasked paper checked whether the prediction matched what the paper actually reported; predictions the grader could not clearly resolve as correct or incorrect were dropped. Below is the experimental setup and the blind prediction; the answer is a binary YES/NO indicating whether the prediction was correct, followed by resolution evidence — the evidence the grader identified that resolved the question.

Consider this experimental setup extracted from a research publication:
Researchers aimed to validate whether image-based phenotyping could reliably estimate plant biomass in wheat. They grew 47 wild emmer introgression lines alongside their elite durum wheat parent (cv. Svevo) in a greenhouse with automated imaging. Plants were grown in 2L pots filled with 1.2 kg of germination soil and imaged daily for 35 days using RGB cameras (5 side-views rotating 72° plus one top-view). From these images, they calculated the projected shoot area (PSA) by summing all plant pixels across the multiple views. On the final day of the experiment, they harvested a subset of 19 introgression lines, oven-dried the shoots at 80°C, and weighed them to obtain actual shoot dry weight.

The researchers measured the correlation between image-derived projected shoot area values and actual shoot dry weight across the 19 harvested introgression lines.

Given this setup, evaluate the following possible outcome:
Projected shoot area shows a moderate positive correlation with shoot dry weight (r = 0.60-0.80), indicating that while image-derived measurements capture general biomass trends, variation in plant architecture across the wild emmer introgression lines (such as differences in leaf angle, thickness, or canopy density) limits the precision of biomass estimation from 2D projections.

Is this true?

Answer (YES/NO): NO